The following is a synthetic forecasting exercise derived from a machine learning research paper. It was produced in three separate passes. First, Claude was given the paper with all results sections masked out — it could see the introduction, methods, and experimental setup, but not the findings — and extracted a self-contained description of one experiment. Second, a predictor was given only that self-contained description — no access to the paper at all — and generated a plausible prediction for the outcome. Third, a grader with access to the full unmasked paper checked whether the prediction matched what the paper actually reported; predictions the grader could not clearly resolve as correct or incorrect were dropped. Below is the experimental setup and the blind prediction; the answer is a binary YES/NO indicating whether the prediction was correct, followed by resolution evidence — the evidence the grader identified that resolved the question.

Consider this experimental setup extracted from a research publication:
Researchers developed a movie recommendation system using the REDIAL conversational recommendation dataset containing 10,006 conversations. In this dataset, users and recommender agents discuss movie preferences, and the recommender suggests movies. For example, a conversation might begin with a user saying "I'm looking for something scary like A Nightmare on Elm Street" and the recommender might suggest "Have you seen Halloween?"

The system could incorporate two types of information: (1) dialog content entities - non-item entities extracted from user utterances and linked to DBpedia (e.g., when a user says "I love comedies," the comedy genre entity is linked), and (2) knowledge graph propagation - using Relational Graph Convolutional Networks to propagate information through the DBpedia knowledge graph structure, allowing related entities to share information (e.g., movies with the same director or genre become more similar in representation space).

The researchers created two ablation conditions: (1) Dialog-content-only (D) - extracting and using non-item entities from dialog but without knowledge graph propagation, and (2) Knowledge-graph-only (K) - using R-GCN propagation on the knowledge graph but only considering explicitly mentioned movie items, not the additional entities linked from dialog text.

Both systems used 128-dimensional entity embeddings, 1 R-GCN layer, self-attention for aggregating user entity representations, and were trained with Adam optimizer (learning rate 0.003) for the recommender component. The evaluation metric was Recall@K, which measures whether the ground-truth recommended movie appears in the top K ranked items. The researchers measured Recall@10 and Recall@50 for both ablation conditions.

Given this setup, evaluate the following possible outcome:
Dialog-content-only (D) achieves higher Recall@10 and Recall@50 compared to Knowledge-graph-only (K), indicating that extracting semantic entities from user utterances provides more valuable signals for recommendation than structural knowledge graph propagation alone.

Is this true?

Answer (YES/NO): NO